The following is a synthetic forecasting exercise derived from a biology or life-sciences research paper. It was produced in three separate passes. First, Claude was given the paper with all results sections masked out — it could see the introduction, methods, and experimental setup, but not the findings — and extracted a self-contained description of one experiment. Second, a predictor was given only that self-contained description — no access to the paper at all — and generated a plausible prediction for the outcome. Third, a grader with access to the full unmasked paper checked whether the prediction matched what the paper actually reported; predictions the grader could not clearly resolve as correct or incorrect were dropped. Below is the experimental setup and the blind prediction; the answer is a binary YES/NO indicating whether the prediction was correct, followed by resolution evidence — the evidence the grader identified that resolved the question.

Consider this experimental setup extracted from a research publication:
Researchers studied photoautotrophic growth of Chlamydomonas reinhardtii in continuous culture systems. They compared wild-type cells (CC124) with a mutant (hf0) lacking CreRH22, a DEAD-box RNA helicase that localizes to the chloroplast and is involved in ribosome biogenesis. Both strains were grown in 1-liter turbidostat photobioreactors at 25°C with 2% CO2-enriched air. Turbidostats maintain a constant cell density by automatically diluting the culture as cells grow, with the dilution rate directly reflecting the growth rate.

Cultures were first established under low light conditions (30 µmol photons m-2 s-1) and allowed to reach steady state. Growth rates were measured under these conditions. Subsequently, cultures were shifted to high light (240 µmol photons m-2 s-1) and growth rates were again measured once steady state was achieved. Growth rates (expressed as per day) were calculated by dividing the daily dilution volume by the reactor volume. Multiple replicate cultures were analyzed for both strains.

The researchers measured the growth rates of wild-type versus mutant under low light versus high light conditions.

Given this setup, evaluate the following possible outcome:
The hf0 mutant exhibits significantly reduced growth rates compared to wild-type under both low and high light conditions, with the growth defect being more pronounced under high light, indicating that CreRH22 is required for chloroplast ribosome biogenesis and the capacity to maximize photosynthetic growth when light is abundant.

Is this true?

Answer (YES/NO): NO